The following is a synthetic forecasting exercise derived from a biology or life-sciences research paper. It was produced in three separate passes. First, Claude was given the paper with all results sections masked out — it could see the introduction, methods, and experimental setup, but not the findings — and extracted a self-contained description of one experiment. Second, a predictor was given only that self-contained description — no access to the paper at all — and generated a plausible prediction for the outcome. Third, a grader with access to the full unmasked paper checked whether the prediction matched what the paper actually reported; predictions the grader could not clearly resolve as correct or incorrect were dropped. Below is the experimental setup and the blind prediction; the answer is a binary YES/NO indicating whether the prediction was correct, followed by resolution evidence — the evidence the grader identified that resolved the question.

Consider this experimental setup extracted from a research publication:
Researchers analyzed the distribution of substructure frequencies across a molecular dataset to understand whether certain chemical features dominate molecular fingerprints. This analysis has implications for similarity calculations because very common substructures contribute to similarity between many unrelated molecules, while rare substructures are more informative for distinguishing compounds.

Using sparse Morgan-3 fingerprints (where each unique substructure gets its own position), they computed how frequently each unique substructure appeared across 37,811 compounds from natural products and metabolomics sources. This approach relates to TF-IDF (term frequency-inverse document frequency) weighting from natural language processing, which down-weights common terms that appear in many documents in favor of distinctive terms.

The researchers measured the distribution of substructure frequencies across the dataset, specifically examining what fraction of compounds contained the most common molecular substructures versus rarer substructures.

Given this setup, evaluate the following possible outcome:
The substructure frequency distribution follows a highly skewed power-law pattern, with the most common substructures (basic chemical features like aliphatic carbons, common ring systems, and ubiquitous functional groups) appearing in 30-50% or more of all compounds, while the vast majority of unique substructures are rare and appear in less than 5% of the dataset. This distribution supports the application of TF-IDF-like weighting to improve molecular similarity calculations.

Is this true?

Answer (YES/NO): YES